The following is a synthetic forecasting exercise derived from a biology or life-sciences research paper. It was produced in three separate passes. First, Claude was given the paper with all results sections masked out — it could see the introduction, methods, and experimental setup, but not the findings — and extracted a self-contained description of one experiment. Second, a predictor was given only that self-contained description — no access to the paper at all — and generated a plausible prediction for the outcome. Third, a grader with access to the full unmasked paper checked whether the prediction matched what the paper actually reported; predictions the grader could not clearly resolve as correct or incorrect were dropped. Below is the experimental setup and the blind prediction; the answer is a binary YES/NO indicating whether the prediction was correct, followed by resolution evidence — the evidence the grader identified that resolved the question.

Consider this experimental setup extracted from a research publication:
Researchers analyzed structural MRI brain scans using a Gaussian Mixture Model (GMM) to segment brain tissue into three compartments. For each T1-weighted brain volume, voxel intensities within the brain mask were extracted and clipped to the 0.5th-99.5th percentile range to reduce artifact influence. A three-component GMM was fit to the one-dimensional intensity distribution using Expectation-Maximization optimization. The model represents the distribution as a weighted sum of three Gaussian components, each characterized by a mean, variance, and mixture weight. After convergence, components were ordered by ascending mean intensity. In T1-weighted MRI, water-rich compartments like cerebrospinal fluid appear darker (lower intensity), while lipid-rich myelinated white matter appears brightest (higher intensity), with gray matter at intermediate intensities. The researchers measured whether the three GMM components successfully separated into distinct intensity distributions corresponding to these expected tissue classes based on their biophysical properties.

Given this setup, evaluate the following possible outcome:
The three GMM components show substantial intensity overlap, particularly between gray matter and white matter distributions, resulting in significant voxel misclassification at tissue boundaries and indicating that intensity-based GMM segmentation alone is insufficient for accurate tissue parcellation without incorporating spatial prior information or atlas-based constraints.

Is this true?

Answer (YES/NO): NO